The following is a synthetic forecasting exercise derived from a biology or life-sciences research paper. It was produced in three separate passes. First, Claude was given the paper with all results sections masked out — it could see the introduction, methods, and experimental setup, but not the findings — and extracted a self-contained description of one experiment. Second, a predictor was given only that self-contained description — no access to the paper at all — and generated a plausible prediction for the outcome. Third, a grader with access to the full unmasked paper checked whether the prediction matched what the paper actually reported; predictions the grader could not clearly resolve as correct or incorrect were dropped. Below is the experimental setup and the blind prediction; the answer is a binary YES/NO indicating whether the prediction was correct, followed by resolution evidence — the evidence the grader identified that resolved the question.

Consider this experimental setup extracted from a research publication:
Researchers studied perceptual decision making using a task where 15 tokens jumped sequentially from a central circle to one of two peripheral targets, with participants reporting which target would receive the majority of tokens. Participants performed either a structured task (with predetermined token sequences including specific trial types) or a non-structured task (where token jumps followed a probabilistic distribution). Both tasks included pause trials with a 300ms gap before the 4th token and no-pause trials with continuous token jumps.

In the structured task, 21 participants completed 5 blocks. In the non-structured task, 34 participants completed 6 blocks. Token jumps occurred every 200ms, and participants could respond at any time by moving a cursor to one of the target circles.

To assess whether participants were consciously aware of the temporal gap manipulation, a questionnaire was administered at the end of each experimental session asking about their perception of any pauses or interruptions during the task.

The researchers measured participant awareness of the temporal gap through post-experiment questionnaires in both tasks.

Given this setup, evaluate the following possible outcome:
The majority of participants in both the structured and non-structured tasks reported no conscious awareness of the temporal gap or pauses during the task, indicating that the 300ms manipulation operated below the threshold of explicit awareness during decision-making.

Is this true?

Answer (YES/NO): YES